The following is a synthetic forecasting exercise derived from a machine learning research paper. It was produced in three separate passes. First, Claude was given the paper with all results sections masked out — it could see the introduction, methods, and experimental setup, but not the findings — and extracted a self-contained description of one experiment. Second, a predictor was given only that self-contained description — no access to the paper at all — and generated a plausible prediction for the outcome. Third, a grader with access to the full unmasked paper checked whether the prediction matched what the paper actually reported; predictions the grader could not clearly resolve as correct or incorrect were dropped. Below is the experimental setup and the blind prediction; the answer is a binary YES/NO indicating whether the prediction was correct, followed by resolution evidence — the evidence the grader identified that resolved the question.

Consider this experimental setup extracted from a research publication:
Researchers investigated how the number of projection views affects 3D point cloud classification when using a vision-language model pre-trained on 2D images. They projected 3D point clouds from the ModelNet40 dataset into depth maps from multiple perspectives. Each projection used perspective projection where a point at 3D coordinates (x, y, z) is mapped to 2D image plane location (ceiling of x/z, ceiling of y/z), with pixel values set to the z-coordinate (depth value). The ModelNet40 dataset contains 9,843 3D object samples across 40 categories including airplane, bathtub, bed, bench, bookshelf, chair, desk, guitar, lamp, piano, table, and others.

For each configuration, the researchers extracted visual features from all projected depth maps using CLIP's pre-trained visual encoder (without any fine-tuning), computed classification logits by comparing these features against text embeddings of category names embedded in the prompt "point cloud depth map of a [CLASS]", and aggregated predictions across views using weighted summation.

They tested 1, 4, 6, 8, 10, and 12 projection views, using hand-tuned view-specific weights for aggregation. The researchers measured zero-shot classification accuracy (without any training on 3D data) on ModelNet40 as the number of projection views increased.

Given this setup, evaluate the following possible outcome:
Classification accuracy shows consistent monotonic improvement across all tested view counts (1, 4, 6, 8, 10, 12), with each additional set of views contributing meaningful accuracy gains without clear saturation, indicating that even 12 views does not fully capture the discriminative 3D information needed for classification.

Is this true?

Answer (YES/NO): NO